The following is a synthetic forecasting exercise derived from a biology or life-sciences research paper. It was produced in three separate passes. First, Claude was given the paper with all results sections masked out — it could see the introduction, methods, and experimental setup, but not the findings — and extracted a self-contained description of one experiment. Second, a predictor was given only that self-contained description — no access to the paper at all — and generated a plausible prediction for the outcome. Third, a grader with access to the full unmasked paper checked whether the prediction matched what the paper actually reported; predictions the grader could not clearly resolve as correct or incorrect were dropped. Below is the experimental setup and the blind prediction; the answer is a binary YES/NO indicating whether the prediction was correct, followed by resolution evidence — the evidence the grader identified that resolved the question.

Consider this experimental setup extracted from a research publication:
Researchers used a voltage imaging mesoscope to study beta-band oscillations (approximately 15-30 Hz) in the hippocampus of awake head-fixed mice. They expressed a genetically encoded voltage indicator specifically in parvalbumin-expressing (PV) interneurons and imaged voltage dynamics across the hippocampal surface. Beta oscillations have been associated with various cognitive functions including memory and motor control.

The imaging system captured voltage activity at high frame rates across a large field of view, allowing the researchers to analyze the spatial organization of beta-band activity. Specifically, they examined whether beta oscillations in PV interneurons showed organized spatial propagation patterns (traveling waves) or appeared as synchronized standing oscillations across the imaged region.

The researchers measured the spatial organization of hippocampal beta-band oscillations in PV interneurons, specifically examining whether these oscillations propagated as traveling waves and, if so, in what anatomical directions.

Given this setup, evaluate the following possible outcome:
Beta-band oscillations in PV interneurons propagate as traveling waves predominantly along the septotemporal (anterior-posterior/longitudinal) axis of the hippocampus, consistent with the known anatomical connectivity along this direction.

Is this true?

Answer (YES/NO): NO